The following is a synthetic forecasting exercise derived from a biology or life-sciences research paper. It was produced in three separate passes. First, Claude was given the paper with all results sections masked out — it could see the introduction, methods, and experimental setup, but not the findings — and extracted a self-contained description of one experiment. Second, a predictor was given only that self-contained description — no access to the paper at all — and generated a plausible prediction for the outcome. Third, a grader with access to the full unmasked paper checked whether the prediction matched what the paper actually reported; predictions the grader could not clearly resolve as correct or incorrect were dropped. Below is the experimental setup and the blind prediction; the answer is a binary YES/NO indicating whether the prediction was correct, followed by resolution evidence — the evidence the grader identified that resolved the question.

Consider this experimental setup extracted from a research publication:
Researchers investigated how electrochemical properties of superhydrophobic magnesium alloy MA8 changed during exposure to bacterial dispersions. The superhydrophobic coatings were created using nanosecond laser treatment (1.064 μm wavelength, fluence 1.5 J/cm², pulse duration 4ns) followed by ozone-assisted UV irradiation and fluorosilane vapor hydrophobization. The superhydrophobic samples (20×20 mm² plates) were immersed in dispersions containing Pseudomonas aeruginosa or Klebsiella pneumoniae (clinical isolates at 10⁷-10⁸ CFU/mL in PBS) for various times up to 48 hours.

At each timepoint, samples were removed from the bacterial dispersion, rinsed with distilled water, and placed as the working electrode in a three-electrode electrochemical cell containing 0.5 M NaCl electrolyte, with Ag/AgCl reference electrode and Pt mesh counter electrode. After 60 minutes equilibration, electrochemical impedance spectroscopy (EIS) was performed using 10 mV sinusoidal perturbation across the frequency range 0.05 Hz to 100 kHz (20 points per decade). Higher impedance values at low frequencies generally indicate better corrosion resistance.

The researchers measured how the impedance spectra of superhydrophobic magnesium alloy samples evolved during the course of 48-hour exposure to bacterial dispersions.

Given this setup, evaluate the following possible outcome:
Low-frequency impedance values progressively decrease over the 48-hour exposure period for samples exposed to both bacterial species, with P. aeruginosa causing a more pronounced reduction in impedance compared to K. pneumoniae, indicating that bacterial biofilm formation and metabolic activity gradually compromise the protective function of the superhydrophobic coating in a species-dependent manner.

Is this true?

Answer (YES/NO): NO